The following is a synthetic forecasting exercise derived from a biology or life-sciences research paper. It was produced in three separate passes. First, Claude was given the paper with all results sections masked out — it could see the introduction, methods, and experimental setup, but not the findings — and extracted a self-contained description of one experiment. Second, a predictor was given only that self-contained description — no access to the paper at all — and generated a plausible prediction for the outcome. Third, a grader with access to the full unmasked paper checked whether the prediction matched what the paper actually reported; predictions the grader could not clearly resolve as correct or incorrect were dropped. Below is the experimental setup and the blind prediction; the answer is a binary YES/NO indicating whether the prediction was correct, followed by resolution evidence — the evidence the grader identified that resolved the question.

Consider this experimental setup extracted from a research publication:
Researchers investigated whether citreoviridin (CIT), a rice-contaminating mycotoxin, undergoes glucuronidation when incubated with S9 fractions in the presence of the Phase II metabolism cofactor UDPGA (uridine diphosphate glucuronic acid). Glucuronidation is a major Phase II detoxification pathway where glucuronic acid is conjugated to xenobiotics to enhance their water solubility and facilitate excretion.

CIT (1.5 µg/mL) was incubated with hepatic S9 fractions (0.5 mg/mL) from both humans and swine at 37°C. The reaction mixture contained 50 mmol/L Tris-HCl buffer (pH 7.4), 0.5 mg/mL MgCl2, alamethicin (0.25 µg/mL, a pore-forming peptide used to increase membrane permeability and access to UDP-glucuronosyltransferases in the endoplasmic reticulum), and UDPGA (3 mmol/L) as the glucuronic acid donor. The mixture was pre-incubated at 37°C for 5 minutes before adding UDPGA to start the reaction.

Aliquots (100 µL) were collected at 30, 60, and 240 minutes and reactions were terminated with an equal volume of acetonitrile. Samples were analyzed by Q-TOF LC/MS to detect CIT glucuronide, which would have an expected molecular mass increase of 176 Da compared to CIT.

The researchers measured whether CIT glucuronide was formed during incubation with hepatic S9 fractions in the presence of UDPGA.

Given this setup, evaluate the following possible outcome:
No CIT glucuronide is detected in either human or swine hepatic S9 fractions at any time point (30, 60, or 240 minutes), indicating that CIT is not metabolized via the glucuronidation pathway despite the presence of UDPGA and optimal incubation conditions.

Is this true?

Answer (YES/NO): NO